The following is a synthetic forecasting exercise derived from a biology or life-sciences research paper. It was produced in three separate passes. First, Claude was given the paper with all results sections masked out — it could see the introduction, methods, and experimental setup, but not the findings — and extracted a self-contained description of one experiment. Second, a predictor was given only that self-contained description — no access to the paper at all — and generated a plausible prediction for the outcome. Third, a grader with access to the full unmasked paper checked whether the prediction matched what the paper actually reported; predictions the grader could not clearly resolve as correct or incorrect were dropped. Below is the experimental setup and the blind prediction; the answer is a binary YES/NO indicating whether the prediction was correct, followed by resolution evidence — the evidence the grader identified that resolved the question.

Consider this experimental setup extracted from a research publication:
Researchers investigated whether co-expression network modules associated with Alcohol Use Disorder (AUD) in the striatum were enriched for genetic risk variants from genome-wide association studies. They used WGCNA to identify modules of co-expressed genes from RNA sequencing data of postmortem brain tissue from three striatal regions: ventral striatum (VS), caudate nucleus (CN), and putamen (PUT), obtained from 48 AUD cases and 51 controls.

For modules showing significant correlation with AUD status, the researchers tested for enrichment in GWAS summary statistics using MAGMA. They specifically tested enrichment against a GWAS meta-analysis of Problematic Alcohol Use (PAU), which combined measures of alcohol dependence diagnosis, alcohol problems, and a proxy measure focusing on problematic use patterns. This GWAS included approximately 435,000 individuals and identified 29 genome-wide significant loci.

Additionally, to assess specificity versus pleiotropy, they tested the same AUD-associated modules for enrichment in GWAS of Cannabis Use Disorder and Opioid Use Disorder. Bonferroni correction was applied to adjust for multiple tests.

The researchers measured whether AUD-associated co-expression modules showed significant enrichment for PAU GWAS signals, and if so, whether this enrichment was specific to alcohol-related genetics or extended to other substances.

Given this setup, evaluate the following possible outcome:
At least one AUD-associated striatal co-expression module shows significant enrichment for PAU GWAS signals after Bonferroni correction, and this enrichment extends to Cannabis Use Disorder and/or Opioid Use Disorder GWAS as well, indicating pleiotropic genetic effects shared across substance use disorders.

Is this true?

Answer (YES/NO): NO